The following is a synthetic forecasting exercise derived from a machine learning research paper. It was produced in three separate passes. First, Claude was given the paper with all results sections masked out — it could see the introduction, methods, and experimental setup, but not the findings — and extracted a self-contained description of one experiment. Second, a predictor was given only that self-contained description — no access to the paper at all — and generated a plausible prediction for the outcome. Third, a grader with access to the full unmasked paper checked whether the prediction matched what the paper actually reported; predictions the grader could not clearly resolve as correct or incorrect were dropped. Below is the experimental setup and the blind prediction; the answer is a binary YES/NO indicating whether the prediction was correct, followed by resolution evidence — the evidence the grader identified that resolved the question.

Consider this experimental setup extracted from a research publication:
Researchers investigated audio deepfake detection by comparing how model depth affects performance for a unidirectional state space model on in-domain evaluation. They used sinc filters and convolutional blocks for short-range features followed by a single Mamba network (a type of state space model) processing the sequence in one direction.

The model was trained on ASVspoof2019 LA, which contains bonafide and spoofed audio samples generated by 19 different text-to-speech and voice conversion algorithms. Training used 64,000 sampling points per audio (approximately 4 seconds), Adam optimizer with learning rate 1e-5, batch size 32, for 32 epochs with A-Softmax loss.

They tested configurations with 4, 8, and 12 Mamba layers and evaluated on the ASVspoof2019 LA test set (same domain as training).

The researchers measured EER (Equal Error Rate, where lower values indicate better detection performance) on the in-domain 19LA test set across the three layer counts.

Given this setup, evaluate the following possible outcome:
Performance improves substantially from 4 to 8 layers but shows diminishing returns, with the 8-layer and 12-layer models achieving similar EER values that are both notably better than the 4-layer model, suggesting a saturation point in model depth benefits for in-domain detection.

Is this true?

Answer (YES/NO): NO